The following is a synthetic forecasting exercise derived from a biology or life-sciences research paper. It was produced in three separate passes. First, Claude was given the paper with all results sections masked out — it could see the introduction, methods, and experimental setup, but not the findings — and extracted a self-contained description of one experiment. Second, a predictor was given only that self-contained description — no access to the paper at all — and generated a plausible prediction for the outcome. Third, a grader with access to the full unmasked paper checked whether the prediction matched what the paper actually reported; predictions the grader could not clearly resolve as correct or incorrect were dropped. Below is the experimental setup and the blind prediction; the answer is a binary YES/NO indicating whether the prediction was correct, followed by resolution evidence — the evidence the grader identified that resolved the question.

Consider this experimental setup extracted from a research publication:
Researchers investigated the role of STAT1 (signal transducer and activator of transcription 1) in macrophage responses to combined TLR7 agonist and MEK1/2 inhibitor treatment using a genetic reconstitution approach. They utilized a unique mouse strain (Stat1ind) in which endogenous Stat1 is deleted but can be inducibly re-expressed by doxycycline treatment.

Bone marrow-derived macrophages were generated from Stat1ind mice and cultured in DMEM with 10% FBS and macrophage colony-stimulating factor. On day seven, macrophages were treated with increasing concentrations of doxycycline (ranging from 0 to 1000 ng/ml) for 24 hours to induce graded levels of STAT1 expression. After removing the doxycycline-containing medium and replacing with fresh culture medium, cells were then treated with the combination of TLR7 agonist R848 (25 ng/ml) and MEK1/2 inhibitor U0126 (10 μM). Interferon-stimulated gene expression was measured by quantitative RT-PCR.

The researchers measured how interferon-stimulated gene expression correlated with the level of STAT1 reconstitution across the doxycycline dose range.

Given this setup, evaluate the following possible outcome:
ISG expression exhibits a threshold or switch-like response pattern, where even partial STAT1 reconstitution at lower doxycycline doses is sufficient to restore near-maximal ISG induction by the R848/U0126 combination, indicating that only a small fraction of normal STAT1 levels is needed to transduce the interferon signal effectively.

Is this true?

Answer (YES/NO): NO